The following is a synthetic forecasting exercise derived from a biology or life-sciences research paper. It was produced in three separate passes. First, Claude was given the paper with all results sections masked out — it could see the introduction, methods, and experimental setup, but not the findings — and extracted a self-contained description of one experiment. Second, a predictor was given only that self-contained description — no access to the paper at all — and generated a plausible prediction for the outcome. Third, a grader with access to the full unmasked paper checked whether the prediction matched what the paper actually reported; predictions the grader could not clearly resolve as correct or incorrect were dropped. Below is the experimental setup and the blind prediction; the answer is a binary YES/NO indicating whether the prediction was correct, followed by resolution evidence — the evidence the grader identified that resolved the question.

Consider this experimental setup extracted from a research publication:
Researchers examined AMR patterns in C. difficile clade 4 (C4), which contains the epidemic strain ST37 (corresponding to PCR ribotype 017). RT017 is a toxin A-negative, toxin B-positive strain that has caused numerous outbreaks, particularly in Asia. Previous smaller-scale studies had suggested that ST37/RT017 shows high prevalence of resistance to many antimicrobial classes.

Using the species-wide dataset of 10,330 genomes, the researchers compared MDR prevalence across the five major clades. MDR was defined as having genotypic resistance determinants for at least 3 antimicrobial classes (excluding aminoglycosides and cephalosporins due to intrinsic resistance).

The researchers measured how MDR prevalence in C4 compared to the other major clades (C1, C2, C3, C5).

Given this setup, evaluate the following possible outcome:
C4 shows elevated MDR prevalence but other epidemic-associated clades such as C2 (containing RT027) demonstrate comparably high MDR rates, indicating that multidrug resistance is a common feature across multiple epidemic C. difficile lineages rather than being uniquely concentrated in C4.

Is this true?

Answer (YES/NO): NO